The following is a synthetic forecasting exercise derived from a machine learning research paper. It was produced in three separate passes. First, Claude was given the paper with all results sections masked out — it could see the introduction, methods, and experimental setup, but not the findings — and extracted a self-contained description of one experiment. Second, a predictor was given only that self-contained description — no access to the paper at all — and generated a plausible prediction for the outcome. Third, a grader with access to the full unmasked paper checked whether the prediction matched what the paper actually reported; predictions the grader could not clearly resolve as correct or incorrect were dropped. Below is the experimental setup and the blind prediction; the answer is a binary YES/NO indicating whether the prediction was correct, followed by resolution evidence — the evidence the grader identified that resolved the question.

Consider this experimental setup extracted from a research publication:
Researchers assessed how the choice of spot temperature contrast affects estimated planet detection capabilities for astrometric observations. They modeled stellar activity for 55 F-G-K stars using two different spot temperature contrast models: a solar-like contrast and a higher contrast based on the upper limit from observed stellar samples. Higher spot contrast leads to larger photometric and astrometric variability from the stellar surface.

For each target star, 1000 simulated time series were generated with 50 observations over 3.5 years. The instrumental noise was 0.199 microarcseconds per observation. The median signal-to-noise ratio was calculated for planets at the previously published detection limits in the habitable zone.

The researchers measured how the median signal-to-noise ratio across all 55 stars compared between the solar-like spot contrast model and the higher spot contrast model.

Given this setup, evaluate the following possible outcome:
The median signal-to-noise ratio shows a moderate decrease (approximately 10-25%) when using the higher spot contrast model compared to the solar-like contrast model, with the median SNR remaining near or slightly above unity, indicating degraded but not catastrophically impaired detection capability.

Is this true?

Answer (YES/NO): NO